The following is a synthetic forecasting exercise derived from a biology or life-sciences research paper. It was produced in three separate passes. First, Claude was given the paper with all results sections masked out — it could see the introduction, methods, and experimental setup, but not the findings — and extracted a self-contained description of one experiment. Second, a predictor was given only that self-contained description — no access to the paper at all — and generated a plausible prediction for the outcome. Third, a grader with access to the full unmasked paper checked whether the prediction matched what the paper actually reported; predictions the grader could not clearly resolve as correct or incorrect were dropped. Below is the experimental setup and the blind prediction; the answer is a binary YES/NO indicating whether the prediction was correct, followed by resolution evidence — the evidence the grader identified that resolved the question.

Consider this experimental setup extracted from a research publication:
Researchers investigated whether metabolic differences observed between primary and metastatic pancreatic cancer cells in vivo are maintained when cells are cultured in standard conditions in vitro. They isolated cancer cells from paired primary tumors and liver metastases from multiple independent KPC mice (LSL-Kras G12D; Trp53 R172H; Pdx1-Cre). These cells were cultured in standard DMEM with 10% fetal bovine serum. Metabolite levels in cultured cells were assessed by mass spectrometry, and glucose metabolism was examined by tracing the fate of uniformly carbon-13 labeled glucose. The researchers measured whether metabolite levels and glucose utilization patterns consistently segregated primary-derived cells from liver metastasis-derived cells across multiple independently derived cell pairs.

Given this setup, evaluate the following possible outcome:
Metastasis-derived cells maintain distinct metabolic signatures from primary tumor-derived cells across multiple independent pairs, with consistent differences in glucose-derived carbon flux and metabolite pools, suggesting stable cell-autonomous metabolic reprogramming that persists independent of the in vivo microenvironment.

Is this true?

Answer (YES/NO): NO